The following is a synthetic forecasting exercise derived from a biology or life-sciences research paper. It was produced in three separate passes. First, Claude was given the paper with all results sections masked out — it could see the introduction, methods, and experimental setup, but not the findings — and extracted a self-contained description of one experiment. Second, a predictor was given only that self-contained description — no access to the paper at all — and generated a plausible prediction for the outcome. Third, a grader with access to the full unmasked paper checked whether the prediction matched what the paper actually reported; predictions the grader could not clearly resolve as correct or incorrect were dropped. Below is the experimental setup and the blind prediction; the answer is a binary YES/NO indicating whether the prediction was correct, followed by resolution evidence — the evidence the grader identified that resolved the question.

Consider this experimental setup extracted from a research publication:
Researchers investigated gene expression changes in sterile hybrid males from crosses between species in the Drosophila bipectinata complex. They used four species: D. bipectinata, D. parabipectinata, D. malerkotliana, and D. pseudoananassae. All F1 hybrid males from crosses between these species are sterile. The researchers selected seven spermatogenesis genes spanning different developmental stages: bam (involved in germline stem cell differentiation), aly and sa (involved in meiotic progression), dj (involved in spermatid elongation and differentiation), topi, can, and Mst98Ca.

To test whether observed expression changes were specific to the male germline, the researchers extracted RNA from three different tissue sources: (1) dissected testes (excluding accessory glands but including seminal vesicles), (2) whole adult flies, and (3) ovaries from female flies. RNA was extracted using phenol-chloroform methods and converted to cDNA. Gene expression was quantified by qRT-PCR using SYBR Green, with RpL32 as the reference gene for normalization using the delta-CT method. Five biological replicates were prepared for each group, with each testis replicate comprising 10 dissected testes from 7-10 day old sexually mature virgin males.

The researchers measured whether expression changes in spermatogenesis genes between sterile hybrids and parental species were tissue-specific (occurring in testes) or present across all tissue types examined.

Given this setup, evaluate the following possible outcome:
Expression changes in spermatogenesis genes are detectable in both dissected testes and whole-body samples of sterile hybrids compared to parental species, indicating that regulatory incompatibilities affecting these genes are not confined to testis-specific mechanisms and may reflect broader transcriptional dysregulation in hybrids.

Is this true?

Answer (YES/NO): NO